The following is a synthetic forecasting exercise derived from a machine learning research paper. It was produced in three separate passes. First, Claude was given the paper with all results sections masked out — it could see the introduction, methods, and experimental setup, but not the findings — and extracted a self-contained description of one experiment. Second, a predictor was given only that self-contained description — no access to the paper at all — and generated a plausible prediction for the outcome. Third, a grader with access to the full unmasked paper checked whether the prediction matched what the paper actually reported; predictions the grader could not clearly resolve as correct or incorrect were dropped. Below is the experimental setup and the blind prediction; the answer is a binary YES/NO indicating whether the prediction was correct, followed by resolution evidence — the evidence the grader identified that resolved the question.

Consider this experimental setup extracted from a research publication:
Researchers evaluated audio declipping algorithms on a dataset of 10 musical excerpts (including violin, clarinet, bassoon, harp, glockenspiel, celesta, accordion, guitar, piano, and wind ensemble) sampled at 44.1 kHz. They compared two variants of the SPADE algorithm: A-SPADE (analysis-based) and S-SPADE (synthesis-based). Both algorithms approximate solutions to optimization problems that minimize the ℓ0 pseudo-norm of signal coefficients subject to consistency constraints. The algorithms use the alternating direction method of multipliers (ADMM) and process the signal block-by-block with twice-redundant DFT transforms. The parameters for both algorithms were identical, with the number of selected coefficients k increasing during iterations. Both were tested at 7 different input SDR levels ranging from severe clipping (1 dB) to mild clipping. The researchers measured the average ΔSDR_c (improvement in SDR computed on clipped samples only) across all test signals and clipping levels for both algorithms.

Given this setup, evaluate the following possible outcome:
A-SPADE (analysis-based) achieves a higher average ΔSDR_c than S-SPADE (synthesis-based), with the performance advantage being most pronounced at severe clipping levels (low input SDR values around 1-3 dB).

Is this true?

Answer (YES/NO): NO